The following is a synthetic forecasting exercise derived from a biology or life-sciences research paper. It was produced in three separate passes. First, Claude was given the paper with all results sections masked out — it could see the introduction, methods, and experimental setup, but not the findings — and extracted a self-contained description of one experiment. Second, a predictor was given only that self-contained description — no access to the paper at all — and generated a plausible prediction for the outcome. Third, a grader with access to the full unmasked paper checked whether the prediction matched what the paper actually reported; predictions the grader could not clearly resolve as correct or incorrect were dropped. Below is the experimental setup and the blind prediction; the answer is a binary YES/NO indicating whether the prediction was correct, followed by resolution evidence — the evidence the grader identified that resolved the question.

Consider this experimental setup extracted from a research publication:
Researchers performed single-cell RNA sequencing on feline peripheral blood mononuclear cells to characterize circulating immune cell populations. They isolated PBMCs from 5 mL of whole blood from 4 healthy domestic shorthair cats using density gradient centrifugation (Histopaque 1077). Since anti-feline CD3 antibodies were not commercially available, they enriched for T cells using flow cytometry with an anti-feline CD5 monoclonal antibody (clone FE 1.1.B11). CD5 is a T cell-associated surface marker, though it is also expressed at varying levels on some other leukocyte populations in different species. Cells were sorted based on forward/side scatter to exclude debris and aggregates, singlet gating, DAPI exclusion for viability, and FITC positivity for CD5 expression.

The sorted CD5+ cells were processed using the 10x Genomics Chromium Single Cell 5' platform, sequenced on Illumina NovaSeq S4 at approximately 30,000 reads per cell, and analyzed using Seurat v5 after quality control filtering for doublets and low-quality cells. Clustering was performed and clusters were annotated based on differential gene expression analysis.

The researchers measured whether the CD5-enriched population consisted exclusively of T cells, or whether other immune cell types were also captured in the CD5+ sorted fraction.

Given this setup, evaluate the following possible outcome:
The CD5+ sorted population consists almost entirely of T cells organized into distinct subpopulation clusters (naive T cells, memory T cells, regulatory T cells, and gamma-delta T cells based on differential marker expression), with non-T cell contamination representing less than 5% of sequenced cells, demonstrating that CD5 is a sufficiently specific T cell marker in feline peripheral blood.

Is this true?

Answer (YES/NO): NO